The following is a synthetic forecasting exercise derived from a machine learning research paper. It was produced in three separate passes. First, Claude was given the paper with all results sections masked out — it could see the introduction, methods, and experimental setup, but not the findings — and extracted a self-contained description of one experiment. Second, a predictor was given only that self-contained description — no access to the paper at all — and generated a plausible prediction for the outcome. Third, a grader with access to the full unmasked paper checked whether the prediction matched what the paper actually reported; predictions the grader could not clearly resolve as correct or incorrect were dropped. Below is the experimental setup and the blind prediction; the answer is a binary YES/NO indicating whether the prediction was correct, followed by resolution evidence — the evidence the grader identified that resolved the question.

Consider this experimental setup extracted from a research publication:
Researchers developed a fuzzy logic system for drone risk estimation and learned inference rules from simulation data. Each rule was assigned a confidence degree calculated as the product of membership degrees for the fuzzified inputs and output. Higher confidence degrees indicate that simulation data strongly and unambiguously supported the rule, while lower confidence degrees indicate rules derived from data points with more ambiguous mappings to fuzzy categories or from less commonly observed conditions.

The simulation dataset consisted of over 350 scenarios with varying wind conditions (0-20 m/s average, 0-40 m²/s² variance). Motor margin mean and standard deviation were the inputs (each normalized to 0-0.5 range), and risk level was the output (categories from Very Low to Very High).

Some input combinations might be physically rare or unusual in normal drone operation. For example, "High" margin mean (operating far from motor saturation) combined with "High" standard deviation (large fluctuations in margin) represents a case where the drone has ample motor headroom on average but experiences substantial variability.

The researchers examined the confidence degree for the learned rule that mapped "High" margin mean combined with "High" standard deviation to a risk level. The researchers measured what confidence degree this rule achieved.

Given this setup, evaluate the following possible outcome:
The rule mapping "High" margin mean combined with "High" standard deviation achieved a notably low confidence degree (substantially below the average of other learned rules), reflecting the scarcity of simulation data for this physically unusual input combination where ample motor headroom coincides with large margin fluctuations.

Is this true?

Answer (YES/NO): YES